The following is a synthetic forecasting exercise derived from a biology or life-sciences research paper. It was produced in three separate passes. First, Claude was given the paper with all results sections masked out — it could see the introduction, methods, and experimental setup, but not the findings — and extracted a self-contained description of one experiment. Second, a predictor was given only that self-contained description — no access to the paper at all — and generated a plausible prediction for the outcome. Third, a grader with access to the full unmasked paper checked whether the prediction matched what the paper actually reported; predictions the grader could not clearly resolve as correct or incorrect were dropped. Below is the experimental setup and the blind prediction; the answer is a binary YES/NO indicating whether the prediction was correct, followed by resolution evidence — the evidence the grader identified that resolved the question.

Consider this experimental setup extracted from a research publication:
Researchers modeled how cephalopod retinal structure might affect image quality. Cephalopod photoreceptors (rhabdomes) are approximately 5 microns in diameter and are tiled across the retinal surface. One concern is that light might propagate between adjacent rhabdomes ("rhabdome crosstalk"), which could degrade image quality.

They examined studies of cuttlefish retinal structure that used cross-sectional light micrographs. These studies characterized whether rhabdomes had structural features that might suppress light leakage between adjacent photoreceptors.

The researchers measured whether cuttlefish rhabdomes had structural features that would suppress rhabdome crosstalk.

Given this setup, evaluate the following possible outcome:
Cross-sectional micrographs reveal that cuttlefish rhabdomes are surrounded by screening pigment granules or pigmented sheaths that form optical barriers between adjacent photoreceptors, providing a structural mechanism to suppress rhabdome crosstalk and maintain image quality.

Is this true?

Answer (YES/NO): YES